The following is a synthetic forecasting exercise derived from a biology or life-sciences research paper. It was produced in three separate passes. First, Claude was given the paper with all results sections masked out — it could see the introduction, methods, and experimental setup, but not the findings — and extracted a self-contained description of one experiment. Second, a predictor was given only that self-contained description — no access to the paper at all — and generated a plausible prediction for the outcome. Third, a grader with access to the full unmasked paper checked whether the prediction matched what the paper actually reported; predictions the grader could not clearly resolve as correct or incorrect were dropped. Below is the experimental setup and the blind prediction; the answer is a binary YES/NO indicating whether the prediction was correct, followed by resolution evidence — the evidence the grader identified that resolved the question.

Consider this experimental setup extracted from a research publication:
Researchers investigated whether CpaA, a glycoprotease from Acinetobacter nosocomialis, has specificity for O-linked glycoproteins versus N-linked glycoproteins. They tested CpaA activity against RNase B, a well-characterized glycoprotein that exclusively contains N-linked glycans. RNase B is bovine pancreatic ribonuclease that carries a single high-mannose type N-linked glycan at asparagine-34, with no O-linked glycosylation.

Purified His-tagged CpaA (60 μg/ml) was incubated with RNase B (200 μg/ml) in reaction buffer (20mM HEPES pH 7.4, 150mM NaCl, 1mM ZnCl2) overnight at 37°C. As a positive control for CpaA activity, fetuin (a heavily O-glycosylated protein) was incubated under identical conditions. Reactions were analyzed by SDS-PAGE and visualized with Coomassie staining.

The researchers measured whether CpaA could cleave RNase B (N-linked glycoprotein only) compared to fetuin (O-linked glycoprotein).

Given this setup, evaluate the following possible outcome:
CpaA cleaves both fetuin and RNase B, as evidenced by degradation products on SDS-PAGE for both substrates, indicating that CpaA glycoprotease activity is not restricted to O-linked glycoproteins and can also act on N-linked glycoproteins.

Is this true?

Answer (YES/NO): NO